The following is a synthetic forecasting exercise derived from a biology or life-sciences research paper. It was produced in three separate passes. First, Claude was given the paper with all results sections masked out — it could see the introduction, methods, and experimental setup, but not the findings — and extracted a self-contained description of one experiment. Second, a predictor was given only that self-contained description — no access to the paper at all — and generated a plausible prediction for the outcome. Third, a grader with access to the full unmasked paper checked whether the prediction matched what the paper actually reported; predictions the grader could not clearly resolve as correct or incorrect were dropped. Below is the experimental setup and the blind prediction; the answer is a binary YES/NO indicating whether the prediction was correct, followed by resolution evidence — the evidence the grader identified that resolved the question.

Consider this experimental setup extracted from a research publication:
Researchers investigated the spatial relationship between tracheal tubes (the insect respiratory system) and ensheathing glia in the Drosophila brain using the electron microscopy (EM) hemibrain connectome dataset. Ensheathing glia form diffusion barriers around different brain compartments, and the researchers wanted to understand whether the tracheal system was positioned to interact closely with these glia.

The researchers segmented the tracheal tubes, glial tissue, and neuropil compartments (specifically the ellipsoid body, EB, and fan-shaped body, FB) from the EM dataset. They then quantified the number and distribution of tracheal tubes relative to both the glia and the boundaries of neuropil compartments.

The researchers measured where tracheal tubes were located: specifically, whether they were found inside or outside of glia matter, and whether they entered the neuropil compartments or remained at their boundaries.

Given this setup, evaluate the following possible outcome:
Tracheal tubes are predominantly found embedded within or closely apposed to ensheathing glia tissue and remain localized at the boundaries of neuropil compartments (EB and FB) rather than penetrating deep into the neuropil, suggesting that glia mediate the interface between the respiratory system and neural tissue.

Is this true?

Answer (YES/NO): YES